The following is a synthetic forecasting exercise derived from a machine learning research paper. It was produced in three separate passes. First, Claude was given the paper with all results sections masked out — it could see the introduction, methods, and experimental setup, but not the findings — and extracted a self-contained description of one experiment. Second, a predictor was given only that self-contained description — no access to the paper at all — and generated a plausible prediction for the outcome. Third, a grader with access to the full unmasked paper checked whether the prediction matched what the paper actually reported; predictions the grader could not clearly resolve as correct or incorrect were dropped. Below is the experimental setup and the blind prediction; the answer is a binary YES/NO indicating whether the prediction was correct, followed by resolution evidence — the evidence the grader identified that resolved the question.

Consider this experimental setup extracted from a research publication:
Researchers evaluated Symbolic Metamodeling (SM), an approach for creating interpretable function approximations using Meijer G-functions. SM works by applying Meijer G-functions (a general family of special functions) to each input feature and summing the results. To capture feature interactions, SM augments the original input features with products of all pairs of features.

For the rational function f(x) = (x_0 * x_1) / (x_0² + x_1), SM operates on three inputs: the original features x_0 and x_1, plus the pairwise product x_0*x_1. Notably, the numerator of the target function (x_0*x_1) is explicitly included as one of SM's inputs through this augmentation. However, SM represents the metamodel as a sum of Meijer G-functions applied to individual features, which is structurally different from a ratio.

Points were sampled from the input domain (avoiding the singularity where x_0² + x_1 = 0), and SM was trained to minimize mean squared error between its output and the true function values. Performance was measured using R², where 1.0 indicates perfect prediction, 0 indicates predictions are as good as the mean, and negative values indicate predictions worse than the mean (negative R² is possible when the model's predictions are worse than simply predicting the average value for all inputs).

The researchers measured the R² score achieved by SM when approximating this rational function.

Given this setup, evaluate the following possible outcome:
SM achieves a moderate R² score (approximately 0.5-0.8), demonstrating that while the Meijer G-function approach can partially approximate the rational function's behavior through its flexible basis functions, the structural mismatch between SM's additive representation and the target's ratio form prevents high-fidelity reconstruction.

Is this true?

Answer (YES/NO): NO